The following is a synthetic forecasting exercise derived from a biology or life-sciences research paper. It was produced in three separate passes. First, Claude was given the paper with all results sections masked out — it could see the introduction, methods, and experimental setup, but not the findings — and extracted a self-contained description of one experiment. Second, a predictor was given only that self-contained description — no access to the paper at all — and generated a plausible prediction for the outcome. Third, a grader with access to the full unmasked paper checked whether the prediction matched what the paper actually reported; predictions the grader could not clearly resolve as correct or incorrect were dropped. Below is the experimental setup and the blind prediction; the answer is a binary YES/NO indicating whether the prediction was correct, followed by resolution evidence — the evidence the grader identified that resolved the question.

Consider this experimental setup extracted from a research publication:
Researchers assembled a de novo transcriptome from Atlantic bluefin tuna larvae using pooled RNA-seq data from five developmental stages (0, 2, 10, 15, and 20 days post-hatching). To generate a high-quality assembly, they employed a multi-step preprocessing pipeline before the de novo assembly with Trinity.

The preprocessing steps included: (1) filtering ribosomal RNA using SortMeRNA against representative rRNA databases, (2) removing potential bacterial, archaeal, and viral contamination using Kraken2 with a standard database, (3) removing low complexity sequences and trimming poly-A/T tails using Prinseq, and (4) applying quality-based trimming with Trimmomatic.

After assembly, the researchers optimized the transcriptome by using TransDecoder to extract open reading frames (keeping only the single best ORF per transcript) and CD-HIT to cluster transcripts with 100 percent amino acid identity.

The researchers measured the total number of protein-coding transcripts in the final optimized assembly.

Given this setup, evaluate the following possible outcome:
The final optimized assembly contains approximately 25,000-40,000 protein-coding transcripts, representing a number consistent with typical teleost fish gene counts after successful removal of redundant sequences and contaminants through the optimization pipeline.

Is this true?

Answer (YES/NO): YES